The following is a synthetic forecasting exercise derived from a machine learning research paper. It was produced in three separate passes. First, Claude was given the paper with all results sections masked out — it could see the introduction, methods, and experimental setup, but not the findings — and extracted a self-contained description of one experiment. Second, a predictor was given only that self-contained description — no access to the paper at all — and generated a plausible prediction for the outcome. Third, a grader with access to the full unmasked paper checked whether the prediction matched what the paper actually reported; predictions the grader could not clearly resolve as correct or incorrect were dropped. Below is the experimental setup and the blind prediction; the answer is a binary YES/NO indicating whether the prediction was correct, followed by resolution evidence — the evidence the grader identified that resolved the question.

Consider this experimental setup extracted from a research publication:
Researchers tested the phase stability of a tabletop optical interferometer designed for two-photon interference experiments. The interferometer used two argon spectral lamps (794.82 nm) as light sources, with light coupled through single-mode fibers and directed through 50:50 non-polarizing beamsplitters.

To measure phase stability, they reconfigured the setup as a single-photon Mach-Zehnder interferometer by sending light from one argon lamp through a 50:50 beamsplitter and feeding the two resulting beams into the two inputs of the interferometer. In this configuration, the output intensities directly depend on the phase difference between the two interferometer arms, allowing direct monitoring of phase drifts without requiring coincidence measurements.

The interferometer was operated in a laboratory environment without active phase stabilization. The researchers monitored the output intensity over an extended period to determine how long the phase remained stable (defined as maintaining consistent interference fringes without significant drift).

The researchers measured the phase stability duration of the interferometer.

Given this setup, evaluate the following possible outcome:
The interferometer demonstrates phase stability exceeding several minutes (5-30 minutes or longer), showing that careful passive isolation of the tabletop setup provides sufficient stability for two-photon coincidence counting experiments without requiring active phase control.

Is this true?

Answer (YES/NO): YES